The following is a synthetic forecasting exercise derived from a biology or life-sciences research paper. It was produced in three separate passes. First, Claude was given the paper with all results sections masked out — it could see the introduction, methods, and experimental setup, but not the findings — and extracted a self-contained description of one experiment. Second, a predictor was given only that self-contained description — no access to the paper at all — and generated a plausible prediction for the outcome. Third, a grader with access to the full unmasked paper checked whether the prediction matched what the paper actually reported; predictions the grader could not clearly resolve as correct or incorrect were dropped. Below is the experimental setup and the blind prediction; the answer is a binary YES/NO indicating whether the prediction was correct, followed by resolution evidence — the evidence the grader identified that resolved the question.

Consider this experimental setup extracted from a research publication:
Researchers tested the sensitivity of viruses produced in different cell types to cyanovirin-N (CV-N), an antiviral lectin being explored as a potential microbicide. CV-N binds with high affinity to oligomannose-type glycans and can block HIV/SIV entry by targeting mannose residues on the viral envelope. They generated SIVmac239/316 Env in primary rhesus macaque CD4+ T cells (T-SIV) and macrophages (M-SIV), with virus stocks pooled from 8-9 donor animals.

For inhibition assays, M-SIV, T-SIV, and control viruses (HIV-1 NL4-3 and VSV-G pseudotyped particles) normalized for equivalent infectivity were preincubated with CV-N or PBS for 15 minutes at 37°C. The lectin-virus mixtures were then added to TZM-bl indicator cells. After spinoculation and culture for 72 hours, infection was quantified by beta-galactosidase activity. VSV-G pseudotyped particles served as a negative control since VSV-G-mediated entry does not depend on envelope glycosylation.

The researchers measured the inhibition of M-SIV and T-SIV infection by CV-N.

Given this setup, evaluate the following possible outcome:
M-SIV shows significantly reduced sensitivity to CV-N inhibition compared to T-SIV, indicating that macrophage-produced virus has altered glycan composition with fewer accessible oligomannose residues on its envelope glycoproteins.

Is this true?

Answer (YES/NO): YES